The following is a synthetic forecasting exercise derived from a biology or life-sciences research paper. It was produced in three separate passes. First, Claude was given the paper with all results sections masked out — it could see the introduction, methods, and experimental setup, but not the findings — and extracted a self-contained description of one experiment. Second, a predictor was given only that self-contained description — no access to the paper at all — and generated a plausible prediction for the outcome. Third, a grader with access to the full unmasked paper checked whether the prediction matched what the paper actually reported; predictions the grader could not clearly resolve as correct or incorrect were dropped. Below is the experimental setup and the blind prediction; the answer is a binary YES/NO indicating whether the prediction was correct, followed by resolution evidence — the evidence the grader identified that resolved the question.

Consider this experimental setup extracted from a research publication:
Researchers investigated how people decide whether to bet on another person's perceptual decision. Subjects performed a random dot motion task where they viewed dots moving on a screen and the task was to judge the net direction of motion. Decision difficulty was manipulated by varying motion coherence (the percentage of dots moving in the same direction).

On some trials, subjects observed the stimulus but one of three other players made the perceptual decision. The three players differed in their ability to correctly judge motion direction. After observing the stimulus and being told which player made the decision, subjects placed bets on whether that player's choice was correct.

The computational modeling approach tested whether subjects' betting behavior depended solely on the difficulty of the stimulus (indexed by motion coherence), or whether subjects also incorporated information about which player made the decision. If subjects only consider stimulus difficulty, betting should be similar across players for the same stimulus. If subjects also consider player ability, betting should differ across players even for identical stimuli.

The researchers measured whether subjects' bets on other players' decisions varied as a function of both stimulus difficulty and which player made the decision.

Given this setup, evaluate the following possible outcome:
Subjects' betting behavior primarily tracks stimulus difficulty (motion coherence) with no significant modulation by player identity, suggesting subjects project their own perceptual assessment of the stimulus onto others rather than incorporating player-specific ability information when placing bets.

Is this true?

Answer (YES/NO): NO